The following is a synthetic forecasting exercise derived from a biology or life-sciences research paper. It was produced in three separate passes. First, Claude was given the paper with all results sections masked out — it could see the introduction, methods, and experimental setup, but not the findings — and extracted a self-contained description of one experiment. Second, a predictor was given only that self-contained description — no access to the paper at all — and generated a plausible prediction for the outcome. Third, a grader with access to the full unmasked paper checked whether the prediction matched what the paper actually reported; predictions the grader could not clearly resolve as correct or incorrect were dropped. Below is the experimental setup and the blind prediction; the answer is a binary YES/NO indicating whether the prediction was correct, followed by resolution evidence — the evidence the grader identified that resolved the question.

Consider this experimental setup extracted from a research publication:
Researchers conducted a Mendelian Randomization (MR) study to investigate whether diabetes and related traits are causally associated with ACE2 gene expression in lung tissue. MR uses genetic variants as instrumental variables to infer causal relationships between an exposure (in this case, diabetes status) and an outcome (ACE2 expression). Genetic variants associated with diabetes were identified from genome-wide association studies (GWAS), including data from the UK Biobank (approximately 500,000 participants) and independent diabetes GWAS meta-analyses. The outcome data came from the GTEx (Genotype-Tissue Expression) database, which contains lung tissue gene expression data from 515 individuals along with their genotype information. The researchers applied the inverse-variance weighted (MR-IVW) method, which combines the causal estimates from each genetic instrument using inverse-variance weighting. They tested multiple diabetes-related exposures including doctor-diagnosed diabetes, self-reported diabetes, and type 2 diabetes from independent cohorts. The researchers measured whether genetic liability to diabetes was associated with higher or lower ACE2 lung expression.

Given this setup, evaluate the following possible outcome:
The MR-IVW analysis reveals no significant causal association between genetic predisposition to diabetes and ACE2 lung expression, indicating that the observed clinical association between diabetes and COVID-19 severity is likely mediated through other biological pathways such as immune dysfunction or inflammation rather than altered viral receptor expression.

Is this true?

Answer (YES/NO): NO